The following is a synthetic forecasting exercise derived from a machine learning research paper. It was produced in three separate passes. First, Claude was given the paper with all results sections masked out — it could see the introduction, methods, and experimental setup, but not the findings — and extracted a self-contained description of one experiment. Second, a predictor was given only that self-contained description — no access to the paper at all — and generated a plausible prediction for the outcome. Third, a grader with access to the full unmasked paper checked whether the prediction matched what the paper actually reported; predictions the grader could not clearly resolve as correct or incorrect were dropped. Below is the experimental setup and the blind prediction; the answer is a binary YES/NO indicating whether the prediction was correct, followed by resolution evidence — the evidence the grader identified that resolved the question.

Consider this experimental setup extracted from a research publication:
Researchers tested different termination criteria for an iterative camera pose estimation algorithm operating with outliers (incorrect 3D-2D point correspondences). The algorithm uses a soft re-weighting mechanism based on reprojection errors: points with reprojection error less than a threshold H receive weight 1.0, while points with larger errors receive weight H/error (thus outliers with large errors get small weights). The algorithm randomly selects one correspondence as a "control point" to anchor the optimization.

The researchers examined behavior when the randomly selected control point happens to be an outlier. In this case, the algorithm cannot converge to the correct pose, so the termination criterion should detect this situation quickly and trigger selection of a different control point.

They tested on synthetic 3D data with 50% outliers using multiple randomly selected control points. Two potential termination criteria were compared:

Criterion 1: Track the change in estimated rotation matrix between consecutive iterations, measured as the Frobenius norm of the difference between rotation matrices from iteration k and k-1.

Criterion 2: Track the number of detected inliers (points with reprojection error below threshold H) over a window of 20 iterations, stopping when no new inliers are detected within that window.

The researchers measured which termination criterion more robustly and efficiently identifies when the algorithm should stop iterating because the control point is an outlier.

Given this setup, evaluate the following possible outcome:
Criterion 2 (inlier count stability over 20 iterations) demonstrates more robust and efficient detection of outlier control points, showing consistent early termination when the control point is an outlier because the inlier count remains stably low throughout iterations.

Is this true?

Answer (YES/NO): YES